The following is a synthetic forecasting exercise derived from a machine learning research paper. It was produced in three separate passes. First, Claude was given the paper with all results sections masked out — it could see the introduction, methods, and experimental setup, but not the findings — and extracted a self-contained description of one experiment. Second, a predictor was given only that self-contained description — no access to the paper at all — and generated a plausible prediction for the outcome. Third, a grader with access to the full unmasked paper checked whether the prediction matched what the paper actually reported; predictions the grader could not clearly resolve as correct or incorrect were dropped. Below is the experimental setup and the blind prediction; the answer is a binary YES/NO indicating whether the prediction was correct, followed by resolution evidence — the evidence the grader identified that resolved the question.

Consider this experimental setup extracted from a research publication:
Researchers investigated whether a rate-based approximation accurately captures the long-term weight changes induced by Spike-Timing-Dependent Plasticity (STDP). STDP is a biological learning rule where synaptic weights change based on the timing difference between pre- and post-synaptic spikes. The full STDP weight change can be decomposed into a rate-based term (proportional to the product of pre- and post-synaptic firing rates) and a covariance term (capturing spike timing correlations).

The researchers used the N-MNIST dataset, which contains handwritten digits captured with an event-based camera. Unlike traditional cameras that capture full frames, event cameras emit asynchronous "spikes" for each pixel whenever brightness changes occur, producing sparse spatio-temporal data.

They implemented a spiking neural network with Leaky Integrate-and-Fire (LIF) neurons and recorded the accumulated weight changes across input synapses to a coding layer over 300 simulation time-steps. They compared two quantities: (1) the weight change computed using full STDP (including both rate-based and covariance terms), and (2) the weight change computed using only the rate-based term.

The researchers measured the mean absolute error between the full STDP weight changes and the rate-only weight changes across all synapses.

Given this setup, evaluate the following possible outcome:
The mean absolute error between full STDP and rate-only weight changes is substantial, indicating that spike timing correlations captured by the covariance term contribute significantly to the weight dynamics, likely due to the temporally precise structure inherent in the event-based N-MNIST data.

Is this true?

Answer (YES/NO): NO